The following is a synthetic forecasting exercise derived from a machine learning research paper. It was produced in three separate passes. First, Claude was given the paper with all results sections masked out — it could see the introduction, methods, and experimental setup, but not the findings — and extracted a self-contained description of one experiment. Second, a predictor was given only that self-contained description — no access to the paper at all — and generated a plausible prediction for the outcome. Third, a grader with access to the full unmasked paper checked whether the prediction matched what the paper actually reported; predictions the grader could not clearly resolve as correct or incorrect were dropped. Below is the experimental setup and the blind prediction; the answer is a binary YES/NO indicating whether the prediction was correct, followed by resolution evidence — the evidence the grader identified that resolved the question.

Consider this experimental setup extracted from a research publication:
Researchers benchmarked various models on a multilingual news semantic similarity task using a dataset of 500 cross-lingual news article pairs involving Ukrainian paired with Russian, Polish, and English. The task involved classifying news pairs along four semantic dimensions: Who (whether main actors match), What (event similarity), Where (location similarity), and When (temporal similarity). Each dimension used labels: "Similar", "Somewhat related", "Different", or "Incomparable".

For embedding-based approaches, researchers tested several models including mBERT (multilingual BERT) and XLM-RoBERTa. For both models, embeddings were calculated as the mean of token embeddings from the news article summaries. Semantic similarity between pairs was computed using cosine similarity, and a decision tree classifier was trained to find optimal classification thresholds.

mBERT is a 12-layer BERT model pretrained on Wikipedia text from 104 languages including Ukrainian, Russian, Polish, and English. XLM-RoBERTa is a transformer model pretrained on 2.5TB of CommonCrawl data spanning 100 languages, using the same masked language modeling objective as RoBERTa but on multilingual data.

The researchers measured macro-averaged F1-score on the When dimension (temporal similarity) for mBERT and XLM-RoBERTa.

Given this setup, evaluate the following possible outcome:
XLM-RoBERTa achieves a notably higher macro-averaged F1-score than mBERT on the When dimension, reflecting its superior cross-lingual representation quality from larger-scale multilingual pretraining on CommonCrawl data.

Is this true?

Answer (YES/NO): NO